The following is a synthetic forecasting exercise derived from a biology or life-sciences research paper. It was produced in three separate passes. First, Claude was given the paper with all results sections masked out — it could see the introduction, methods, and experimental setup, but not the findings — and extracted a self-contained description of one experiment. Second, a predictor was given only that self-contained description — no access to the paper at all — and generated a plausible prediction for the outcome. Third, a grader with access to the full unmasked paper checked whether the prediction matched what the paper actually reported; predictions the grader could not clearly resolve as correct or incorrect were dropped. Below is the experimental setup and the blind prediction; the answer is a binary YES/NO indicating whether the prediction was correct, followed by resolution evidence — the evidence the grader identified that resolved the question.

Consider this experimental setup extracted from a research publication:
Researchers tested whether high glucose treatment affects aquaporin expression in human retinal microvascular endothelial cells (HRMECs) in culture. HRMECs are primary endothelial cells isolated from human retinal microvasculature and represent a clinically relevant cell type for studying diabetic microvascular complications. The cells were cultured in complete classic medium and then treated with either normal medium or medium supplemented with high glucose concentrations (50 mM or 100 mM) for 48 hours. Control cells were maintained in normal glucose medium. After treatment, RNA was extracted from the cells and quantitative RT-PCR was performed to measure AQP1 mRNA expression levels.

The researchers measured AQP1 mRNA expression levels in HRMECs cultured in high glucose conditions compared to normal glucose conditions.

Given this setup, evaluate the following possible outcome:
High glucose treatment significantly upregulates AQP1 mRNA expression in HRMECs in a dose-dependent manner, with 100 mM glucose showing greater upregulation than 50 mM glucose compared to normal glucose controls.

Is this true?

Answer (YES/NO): NO